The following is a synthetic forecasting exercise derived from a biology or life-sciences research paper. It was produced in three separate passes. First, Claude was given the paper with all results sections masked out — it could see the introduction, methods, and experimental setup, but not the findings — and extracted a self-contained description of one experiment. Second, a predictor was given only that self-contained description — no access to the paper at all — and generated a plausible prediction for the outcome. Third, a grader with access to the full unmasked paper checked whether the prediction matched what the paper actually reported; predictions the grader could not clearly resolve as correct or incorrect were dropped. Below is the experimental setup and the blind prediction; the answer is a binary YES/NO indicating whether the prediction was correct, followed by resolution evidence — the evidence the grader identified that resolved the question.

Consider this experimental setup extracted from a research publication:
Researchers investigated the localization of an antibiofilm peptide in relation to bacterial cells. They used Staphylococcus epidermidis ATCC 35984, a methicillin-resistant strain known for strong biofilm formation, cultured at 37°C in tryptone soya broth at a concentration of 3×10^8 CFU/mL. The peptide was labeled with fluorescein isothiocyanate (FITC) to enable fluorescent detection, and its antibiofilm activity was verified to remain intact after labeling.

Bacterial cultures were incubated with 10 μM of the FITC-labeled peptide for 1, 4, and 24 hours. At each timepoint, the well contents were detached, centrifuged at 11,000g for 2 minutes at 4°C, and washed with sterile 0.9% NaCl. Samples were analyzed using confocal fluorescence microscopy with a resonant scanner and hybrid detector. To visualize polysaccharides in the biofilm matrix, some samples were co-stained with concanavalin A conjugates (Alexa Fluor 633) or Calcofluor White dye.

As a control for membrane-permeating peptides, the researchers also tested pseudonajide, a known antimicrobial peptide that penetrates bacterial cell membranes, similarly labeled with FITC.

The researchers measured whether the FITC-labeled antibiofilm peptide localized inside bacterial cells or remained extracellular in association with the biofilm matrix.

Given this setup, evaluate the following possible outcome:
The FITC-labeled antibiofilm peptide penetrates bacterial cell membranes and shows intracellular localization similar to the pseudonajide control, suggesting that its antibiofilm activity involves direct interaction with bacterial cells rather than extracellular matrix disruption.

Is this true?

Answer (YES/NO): NO